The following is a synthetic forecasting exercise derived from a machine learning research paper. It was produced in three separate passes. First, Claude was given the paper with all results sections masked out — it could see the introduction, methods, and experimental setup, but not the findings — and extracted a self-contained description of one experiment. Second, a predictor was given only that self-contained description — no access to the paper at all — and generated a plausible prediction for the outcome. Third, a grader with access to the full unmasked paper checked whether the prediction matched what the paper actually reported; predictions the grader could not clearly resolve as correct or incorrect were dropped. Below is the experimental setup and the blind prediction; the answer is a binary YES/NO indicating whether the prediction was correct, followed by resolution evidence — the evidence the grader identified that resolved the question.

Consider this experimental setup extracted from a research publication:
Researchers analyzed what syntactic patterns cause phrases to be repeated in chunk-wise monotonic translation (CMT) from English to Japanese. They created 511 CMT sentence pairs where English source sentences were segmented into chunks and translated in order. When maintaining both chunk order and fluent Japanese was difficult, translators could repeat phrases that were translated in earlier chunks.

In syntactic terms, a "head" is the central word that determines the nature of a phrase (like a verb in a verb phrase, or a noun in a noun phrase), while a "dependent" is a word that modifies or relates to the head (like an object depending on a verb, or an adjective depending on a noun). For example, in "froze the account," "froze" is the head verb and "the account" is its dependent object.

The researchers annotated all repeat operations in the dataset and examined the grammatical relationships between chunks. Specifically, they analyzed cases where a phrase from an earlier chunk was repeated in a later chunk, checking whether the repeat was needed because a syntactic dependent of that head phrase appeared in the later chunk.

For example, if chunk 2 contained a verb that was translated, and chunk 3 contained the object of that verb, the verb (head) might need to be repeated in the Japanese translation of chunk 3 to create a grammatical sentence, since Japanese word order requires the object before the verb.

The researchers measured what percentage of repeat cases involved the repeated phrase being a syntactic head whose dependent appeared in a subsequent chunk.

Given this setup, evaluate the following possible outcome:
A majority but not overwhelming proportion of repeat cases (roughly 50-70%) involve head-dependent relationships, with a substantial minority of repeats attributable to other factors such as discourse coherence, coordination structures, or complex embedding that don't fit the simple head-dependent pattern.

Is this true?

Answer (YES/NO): YES